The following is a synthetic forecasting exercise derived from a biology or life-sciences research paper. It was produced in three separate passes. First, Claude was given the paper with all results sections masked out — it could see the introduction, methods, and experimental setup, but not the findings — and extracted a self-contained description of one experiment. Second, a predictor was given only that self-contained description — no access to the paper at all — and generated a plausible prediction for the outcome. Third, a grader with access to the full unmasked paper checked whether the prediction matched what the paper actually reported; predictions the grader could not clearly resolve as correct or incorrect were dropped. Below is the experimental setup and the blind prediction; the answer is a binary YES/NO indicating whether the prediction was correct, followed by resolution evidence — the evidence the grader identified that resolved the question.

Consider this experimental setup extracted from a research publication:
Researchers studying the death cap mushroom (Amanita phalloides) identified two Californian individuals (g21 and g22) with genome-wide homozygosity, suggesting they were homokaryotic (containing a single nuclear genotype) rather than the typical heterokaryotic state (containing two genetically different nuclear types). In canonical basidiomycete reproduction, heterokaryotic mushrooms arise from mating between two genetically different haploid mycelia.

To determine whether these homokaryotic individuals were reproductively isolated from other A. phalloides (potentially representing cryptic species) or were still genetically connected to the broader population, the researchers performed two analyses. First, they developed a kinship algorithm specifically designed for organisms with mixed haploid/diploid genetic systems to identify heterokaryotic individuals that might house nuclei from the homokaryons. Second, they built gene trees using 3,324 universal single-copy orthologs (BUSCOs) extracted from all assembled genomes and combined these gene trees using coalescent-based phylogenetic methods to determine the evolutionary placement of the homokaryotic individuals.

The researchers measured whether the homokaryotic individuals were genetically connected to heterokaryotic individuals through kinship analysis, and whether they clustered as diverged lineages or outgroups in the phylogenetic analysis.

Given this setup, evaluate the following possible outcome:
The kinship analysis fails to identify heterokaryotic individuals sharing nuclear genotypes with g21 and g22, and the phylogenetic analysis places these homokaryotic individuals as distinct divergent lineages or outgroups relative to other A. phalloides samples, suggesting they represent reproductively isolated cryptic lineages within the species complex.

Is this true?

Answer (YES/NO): NO